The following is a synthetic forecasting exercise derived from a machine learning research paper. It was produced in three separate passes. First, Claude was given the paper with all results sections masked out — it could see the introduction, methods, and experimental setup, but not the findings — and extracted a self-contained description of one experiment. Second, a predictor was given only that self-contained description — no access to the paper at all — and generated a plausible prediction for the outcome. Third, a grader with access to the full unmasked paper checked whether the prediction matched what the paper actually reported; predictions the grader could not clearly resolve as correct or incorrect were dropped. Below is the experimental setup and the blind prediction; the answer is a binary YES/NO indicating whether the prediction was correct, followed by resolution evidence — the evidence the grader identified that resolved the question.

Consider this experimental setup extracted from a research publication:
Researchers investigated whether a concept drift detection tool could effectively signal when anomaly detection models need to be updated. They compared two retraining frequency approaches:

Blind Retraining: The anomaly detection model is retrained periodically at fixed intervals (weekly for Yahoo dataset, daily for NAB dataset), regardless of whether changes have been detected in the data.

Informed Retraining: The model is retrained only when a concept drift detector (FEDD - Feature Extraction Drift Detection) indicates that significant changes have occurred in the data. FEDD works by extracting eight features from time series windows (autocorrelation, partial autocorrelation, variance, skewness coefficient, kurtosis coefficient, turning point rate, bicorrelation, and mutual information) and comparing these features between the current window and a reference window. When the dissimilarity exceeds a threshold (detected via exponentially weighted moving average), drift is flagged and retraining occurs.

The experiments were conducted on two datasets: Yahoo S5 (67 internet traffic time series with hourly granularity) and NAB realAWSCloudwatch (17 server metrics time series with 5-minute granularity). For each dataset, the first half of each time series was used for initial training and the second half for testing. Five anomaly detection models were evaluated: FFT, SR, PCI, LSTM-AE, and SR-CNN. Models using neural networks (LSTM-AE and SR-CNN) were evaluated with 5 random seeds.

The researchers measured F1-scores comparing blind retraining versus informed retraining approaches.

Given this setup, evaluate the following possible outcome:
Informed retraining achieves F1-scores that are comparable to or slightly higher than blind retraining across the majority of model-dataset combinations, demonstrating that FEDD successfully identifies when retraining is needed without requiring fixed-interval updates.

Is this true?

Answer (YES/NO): NO